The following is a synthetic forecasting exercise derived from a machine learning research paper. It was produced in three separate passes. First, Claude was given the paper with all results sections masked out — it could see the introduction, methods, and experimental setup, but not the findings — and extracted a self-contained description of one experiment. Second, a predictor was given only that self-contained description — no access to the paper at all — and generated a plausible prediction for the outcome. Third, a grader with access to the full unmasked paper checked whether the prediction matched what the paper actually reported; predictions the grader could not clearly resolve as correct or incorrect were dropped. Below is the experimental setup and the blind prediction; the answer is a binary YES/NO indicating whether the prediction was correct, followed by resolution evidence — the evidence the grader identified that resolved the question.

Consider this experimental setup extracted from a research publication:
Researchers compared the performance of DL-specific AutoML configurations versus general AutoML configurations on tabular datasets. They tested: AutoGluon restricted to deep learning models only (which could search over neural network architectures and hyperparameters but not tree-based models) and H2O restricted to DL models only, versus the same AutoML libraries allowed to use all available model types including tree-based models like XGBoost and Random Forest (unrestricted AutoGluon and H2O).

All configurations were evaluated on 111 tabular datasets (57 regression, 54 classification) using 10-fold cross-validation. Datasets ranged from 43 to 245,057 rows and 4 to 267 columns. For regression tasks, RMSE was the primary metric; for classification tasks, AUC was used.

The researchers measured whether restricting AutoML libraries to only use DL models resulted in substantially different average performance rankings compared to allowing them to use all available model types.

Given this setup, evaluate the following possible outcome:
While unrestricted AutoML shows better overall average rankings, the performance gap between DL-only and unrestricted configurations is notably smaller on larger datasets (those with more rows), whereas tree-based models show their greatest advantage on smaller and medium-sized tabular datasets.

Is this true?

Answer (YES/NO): NO